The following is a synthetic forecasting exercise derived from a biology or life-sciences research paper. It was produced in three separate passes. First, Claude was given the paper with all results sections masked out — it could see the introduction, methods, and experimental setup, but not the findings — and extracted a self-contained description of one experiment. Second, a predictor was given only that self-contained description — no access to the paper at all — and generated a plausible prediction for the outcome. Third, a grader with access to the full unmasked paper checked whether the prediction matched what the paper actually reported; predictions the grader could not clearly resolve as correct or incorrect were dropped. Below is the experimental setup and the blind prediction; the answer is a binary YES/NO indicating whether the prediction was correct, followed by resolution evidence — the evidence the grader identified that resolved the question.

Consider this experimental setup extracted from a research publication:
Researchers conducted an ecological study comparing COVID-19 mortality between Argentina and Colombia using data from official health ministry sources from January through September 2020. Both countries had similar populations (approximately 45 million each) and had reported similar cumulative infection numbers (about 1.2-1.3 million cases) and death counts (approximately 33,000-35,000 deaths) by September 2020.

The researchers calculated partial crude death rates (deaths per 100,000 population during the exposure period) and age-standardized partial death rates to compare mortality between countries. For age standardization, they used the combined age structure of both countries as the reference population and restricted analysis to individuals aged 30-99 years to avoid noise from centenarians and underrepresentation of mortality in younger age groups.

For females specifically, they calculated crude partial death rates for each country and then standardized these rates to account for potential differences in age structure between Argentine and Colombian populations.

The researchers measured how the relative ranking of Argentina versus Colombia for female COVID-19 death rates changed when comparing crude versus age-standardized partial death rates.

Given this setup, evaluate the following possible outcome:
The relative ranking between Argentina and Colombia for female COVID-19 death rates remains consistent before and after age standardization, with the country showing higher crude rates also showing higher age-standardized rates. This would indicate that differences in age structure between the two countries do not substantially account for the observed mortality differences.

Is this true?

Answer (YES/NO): NO